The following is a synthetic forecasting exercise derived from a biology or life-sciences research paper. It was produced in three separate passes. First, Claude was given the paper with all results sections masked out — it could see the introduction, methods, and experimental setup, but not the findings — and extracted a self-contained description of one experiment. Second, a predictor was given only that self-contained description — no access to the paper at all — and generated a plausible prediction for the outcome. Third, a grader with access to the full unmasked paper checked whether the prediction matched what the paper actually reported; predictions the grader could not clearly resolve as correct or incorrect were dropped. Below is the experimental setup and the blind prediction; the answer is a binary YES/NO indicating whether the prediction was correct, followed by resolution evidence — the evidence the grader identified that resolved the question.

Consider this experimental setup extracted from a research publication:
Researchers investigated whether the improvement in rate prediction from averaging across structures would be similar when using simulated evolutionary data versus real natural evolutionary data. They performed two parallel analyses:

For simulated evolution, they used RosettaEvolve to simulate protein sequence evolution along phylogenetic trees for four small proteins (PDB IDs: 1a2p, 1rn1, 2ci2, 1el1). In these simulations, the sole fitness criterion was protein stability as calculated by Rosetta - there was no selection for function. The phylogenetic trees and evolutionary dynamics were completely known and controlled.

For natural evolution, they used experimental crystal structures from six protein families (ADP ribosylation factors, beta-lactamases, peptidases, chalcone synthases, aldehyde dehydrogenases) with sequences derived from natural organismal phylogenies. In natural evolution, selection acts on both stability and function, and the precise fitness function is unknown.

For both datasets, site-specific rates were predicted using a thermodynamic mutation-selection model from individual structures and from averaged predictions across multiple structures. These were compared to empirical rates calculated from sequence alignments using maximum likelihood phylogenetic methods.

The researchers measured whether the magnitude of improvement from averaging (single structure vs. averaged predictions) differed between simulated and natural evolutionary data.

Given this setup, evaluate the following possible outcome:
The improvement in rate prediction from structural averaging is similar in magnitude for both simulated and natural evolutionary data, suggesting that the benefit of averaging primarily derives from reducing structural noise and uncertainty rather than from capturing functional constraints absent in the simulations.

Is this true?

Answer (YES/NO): NO